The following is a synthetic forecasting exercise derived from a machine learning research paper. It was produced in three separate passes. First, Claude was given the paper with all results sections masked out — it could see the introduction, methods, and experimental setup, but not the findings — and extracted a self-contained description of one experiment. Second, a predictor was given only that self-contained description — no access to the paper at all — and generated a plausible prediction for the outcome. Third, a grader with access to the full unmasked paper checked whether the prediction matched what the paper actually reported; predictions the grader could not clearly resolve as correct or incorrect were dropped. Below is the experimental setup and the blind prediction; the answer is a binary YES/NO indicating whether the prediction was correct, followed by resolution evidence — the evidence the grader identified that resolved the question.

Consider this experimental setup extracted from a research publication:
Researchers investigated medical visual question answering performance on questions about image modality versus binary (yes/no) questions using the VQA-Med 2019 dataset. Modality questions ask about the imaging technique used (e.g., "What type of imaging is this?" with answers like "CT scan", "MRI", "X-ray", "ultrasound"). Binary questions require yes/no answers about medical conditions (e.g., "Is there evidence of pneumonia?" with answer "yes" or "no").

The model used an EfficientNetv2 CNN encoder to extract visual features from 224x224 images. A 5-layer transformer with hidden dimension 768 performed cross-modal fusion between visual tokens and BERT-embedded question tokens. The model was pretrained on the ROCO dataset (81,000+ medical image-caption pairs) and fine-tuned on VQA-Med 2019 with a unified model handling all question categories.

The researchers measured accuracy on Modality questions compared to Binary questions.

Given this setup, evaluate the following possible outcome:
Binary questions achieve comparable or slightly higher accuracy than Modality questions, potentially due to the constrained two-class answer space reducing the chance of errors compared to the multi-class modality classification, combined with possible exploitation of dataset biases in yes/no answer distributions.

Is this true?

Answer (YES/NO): NO